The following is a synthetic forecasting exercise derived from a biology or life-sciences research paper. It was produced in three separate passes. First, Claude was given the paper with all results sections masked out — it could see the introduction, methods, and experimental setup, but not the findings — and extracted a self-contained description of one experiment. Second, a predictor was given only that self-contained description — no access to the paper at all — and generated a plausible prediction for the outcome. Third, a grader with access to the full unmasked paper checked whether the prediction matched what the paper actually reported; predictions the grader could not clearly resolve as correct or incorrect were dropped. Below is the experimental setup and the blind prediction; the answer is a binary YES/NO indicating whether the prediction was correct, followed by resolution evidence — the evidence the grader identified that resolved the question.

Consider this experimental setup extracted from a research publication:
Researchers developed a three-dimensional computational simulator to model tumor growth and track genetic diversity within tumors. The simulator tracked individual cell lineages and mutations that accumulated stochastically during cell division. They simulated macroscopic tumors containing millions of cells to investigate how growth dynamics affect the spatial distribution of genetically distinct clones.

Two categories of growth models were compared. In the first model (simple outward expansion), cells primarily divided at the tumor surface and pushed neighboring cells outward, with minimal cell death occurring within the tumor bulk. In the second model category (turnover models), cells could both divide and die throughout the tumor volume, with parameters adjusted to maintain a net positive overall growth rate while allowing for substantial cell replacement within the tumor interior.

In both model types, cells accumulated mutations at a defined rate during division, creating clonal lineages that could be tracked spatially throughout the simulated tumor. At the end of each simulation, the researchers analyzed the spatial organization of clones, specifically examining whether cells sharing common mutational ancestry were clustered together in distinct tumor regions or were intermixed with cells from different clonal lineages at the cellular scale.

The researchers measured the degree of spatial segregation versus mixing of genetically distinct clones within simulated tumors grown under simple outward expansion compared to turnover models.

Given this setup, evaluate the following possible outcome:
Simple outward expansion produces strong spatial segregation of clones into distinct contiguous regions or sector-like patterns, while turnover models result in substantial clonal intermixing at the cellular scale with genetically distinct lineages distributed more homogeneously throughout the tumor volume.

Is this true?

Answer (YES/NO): YES